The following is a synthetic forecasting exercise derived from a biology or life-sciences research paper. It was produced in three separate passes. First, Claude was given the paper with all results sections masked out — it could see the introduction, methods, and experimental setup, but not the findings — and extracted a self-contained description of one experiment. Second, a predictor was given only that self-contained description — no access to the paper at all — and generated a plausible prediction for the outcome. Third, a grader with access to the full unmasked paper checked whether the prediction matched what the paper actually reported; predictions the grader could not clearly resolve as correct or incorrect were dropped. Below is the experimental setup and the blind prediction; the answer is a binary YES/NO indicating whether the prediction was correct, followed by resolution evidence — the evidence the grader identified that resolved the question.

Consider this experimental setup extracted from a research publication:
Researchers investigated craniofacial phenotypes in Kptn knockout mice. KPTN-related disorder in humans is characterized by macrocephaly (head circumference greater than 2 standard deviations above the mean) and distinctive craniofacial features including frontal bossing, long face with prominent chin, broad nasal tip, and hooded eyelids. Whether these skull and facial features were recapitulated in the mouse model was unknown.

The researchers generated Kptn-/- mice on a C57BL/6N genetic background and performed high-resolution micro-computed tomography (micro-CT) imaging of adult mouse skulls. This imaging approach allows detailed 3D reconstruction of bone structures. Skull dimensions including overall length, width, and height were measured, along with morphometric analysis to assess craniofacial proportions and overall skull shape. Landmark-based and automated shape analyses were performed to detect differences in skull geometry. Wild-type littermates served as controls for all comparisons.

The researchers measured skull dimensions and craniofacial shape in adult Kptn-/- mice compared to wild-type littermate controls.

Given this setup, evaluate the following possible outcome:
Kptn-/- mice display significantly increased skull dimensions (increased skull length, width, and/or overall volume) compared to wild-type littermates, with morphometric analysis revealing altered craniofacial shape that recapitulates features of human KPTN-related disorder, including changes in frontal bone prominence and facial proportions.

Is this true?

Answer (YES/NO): YES